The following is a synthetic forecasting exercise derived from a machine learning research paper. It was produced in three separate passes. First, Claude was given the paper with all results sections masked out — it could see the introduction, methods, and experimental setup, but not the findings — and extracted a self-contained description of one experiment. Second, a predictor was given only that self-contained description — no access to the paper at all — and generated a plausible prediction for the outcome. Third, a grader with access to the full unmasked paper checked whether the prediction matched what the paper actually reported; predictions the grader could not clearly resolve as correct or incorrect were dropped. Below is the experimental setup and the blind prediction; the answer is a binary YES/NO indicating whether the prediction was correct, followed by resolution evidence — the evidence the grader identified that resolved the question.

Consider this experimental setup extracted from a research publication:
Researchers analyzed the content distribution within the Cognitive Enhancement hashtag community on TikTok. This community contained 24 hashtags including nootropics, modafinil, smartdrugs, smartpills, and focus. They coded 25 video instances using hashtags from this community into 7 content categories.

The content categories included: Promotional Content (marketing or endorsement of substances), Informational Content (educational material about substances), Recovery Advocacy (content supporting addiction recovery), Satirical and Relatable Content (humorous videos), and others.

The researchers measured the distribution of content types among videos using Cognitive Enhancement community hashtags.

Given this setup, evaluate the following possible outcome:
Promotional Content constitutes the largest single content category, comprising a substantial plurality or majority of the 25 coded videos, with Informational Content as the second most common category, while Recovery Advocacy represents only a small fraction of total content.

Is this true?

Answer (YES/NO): NO